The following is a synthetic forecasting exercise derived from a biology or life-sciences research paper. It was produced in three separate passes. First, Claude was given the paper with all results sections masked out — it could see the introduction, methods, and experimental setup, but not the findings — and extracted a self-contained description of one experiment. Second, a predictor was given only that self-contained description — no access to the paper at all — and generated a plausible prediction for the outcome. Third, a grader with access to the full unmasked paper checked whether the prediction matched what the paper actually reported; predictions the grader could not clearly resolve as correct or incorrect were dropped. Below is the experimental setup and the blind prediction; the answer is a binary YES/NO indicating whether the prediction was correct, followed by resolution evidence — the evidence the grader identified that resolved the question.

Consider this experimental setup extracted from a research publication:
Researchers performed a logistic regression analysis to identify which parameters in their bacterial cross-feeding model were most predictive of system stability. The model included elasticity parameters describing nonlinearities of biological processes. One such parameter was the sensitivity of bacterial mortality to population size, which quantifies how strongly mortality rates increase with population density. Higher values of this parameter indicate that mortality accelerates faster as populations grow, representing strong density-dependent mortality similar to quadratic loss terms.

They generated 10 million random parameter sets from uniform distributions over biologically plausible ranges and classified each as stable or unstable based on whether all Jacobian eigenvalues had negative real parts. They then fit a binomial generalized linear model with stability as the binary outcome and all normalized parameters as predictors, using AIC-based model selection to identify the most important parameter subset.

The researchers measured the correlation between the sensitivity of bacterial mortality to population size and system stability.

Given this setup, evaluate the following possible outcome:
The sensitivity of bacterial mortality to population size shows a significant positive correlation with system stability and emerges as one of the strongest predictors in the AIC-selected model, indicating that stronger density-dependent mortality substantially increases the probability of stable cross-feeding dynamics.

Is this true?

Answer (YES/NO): NO